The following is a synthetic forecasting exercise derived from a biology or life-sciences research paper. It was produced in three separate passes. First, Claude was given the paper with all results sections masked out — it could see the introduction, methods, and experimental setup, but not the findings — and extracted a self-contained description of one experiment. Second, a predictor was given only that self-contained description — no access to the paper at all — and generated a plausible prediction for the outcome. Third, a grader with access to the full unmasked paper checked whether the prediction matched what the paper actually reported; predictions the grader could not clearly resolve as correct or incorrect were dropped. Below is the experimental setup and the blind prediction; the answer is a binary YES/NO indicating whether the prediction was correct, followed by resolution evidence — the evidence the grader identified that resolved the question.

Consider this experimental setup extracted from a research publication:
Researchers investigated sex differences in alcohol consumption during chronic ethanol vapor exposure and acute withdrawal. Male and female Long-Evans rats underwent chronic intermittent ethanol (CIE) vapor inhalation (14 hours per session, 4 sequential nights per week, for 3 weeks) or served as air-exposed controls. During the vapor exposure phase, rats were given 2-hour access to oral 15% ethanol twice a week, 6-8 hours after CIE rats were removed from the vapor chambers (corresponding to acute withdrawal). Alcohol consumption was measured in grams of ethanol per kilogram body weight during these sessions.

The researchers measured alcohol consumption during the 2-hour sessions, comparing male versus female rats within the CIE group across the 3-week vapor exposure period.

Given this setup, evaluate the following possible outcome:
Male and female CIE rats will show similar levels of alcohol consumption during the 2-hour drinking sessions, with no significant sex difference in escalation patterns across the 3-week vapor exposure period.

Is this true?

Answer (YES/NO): NO